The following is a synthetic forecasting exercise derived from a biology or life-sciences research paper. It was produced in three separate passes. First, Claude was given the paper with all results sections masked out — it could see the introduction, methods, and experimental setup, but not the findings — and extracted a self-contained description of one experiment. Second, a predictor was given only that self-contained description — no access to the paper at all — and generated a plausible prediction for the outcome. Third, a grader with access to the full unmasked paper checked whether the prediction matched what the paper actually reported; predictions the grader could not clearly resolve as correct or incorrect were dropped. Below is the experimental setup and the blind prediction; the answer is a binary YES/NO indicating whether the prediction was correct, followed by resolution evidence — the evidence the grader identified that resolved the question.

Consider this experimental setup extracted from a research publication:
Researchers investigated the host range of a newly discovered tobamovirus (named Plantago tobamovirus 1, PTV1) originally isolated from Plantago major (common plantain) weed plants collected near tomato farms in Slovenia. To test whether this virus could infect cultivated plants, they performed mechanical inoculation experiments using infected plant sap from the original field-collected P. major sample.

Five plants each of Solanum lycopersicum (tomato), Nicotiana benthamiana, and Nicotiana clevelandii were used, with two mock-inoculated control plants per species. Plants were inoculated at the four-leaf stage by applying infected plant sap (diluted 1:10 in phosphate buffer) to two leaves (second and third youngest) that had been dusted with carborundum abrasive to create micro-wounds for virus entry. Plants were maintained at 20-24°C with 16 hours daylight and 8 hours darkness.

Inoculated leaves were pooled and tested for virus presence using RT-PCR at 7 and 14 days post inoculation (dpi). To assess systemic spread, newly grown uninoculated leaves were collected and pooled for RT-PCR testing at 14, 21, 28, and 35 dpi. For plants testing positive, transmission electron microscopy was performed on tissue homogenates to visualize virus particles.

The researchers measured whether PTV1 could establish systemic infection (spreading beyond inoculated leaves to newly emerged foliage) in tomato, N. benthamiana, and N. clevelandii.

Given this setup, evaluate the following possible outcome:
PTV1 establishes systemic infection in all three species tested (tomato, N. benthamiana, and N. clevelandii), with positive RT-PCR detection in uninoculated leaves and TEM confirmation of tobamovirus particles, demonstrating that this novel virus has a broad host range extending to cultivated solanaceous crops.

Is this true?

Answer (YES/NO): NO